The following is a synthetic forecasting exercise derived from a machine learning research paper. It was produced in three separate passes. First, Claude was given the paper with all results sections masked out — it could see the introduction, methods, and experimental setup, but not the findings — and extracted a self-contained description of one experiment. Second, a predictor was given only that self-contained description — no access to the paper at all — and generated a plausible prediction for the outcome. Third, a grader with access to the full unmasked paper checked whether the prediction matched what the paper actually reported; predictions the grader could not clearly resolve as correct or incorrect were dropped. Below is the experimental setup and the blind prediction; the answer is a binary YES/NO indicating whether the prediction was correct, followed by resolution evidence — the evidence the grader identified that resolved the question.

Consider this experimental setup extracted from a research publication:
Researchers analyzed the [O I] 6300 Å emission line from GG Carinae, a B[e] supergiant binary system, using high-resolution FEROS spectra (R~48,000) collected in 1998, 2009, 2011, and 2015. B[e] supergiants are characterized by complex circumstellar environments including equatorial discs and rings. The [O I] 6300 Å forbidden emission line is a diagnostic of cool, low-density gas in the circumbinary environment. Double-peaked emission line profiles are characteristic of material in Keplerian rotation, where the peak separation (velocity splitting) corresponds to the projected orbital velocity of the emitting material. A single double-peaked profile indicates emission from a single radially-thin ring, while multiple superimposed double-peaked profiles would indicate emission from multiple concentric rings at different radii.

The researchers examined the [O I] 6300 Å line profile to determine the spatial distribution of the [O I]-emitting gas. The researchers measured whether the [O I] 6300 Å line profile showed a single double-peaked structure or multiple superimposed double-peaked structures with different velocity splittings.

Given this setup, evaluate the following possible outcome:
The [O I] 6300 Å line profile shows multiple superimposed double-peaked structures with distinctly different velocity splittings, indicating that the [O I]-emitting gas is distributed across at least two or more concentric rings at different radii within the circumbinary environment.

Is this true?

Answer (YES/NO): YES